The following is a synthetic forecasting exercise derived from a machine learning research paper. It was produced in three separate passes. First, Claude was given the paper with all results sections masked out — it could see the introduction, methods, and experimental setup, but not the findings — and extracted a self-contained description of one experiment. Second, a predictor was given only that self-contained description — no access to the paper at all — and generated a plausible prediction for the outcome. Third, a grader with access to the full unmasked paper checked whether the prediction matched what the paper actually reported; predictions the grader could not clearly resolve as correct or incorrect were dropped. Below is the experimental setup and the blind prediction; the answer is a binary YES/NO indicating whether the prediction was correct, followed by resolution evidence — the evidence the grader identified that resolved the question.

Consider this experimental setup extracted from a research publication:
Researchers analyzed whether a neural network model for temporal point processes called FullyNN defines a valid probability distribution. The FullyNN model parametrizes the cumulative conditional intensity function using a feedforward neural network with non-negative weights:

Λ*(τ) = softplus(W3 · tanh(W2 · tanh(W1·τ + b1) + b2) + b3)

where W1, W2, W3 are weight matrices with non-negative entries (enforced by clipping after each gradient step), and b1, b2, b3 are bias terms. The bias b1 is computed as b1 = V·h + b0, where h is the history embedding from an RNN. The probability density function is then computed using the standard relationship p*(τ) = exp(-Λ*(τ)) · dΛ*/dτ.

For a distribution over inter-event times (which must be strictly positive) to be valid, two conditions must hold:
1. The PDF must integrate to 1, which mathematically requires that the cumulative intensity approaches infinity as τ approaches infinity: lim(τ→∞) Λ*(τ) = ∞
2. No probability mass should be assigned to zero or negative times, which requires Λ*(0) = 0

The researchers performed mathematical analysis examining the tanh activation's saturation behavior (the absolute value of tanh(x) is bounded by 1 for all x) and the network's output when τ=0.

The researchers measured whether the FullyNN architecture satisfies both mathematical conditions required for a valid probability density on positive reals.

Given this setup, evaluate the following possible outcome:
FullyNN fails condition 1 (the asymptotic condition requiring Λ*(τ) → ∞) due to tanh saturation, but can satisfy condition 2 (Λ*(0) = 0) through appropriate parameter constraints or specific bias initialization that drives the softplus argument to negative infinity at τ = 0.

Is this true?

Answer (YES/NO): NO